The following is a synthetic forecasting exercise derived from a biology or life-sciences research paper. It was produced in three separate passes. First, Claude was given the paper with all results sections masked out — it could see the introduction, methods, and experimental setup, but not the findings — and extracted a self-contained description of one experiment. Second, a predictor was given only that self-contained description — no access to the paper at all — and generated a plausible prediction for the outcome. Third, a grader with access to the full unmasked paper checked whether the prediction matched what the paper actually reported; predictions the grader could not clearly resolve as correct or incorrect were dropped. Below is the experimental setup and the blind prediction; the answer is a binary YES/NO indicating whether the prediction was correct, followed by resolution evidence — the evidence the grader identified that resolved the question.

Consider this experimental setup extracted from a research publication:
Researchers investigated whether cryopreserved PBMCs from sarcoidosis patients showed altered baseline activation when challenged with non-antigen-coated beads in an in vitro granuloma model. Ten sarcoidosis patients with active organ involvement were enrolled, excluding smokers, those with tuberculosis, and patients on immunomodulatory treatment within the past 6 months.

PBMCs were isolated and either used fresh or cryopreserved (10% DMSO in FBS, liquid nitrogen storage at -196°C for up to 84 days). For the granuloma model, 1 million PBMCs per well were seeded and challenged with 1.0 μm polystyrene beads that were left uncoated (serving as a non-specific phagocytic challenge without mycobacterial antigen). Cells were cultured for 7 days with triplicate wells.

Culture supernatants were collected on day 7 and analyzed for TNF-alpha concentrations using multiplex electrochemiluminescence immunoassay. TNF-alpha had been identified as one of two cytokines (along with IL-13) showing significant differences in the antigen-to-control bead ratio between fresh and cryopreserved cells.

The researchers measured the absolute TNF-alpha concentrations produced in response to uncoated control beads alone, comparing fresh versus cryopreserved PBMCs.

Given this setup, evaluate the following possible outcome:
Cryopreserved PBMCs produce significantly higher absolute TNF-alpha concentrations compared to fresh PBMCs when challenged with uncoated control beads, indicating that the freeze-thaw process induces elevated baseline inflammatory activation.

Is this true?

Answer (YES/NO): YES